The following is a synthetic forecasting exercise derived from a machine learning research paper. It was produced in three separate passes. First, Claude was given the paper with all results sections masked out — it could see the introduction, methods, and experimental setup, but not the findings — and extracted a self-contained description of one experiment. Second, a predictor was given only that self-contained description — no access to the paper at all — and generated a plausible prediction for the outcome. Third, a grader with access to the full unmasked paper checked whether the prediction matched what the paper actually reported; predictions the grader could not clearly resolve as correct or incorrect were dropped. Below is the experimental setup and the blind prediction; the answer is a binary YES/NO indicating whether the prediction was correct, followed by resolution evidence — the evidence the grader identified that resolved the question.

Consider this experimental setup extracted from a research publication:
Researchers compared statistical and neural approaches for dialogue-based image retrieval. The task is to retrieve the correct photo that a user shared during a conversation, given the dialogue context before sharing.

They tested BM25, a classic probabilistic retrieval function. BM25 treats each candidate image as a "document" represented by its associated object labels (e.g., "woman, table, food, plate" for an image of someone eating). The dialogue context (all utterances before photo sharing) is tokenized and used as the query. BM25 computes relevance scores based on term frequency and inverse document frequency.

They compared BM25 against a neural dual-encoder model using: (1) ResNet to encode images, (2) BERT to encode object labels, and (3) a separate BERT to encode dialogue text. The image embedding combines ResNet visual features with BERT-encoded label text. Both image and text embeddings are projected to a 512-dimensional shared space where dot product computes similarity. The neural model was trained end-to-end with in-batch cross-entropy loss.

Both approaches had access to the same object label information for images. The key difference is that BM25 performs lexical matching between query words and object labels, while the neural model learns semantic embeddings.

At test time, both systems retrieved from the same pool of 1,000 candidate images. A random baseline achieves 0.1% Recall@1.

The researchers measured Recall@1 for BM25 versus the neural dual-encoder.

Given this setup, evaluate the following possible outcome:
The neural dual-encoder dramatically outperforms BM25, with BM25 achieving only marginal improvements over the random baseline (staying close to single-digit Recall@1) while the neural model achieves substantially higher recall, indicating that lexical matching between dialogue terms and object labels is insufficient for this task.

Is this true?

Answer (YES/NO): NO